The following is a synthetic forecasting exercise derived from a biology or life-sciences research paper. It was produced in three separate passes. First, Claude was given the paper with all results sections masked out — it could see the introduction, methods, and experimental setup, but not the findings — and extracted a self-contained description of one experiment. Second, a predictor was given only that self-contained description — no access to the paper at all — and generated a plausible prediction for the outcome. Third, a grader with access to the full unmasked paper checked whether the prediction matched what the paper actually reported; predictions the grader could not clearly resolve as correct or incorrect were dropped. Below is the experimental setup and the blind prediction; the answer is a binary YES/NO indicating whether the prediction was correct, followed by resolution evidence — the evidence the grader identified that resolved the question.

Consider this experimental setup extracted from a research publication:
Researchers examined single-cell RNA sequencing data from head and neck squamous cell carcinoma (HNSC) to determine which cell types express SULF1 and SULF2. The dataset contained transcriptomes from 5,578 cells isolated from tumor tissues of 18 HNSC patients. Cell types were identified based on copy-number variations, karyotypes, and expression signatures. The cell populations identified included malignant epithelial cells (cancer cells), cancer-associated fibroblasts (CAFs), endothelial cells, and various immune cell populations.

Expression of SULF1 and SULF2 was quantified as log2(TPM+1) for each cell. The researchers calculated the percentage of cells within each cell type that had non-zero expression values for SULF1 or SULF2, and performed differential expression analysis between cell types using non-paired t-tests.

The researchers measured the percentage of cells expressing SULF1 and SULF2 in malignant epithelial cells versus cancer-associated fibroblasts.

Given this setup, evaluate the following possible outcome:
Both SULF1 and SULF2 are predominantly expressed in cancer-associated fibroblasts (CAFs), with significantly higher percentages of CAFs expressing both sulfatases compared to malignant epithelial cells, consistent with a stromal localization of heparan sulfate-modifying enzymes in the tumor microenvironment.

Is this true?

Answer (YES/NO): NO